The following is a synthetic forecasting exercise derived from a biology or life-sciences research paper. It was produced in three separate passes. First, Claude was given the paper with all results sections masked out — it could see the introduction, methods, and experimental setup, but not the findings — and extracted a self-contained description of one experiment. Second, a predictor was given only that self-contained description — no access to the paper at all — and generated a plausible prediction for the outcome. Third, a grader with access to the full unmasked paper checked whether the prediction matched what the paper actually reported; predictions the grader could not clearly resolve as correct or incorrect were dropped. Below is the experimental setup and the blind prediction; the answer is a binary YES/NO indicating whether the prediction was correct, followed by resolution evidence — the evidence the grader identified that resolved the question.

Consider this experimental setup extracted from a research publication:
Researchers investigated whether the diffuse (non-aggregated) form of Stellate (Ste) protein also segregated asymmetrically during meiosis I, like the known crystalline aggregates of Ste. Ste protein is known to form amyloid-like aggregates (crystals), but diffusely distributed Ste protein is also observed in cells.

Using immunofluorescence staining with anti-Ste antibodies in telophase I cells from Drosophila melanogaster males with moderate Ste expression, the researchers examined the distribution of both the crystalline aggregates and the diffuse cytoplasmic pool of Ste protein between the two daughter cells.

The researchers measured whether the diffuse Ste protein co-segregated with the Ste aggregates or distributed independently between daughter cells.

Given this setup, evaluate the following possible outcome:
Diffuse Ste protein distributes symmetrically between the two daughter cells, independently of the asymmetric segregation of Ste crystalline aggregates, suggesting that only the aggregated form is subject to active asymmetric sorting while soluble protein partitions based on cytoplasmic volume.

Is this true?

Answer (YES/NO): NO